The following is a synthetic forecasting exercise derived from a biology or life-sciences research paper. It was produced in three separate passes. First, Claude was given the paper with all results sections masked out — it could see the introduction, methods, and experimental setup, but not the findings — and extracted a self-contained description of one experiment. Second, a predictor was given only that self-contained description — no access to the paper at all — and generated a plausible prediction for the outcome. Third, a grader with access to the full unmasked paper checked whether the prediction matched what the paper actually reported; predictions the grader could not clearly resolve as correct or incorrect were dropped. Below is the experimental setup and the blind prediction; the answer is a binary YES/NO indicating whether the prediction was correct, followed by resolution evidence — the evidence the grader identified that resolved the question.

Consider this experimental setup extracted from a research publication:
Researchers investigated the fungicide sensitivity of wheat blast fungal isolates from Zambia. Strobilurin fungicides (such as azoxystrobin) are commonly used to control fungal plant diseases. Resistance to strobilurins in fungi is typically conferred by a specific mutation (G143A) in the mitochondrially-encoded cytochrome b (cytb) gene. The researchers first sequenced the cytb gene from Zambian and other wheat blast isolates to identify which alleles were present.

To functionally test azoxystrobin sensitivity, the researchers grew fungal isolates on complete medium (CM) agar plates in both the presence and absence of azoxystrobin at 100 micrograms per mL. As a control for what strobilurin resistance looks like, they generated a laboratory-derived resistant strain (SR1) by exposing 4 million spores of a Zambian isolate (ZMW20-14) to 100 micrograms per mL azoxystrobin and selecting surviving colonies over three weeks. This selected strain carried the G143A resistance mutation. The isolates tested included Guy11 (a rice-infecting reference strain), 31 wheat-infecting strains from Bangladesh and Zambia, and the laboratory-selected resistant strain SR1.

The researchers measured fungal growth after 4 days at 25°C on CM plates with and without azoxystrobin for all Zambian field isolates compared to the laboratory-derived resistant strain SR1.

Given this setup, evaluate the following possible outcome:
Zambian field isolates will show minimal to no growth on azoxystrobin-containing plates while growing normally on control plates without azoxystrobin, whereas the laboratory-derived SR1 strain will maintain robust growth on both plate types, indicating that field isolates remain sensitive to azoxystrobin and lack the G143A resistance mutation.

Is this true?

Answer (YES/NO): YES